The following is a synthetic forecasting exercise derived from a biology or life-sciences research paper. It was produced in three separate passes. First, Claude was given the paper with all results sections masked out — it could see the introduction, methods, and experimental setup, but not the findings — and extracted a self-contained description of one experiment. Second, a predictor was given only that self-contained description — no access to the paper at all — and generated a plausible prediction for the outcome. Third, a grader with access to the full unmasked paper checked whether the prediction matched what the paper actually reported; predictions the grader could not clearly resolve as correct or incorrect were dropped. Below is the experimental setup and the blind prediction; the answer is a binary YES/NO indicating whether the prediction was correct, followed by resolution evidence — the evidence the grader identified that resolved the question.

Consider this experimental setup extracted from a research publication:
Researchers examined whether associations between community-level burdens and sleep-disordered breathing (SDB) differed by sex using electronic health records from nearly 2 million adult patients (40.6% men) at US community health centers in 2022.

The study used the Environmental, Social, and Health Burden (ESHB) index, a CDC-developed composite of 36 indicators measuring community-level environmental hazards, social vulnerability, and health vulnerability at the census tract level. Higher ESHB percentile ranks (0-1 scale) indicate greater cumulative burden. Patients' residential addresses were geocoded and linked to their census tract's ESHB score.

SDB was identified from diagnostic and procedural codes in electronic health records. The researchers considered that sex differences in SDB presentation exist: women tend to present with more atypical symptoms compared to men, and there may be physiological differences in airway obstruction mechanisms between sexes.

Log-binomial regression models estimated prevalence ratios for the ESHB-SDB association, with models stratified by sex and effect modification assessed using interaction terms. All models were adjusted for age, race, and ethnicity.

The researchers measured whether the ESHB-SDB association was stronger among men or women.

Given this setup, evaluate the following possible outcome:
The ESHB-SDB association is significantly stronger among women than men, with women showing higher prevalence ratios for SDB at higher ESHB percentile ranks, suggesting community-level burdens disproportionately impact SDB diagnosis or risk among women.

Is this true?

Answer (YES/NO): YES